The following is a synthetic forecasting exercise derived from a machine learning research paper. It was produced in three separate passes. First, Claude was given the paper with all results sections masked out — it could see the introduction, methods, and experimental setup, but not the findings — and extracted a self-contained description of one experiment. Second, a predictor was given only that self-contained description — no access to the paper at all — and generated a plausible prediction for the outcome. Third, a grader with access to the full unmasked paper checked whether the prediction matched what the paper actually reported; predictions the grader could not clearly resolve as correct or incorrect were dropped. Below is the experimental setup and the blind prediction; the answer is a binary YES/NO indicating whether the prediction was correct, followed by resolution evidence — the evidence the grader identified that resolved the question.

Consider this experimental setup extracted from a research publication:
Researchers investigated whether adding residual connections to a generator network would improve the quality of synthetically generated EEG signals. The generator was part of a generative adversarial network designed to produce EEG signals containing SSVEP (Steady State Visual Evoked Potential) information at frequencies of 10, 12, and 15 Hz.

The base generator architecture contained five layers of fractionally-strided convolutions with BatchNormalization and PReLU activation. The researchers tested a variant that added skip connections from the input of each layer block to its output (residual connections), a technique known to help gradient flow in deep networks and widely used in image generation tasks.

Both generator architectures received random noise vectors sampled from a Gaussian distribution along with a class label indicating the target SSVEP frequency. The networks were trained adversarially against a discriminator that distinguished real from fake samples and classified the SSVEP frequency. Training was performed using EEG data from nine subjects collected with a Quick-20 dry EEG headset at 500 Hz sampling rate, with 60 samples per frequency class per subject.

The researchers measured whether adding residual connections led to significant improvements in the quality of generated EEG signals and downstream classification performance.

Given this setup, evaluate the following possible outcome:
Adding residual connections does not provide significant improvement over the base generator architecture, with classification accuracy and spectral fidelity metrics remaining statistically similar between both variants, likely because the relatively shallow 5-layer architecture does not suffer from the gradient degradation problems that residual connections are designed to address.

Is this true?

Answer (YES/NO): YES